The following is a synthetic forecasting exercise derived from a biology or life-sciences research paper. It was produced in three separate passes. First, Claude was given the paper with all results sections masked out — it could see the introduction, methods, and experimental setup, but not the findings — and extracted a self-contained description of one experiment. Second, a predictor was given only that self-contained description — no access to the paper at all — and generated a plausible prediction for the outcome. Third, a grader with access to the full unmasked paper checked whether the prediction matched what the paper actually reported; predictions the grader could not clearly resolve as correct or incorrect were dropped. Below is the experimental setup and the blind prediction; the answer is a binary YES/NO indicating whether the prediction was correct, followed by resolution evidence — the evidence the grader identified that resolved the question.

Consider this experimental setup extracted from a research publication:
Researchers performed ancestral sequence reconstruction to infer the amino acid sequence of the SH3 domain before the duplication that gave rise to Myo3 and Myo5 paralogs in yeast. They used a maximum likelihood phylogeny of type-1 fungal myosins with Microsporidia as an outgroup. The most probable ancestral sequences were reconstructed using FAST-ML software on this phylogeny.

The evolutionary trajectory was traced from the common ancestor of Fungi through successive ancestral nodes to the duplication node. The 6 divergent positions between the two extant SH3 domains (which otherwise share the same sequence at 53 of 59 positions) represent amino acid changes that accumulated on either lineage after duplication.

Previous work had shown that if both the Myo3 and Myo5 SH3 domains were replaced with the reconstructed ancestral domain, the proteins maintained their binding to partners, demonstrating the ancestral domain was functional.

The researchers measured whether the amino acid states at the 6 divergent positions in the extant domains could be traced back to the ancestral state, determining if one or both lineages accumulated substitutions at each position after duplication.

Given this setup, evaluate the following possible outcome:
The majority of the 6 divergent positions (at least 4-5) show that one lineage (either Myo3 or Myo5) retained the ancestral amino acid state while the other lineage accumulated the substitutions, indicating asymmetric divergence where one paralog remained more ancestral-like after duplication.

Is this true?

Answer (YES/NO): NO